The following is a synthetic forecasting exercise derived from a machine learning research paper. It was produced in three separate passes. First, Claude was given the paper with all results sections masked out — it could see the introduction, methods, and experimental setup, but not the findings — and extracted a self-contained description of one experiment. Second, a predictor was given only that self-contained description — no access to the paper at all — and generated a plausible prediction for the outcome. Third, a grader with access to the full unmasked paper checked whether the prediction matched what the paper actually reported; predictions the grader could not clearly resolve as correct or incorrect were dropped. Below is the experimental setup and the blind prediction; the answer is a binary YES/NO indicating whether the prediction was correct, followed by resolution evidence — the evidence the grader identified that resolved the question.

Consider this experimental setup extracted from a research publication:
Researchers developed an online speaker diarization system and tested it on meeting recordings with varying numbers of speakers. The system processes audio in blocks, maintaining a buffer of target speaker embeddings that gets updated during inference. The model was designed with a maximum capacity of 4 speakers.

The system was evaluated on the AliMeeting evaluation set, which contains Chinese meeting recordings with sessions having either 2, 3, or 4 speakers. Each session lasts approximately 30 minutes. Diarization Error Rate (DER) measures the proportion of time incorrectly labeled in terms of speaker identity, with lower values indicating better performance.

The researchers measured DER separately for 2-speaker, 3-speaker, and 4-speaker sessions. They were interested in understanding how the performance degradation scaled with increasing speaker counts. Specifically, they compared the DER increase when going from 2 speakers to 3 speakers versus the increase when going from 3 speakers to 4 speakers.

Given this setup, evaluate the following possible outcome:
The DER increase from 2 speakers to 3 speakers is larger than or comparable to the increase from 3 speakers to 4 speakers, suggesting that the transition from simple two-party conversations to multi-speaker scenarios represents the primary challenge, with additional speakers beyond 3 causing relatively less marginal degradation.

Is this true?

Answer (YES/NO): YES